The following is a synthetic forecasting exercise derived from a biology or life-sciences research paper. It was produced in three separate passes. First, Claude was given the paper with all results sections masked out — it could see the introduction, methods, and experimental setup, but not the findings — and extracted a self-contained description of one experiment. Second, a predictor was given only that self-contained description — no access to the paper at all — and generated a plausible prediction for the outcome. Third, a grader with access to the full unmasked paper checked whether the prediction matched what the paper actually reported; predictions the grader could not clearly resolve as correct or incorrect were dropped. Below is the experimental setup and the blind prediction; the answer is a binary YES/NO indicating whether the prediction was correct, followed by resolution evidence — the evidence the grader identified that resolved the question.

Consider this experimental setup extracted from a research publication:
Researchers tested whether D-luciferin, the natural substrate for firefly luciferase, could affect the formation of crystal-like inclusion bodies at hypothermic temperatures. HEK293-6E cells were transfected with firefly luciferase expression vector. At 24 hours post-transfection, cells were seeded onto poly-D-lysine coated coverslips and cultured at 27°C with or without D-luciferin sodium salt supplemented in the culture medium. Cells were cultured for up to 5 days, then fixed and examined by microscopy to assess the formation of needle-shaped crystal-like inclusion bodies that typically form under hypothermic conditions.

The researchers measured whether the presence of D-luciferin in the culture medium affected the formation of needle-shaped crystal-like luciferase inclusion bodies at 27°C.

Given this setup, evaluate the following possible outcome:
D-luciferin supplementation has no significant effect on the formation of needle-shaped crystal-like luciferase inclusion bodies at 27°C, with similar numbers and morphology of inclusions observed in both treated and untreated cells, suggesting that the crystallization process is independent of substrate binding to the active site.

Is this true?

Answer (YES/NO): NO